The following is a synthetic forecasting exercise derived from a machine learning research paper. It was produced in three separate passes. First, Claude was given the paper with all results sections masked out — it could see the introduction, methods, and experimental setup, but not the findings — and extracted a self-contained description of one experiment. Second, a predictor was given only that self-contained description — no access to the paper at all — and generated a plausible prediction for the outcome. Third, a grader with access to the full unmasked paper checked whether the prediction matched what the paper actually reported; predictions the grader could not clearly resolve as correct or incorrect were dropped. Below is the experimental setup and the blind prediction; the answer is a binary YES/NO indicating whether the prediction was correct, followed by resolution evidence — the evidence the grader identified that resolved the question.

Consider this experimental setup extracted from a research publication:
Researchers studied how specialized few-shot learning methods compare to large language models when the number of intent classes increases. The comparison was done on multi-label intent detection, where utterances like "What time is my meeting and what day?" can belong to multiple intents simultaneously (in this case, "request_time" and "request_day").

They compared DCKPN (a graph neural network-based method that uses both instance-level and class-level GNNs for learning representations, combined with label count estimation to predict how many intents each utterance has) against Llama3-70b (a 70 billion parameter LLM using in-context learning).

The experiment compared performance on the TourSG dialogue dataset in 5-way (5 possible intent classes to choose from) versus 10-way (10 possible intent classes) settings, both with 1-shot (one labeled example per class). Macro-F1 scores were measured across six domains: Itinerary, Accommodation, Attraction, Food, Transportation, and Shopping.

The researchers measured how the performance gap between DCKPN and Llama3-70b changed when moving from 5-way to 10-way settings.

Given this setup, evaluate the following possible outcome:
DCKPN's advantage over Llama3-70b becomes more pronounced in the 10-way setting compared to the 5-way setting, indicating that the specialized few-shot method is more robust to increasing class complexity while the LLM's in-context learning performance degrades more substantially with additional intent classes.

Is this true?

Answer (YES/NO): NO